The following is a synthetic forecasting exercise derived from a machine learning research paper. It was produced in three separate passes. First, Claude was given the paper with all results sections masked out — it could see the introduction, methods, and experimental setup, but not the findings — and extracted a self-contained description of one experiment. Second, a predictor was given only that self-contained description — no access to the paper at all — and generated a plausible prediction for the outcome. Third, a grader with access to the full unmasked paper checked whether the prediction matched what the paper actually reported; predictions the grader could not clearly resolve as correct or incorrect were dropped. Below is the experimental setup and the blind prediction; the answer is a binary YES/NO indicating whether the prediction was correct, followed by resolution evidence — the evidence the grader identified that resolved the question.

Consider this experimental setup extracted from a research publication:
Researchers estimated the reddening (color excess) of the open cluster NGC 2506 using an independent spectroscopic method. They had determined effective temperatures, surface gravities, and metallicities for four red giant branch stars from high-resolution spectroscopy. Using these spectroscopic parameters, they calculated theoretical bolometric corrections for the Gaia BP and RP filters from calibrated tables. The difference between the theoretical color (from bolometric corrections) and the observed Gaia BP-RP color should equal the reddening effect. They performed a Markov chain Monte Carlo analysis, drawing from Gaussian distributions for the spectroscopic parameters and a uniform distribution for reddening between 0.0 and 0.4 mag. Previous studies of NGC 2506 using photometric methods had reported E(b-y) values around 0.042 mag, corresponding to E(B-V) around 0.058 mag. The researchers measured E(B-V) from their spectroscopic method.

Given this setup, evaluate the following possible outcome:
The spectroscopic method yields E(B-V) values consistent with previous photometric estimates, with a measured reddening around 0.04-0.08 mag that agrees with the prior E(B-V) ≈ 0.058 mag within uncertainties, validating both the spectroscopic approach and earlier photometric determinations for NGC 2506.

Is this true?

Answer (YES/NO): NO